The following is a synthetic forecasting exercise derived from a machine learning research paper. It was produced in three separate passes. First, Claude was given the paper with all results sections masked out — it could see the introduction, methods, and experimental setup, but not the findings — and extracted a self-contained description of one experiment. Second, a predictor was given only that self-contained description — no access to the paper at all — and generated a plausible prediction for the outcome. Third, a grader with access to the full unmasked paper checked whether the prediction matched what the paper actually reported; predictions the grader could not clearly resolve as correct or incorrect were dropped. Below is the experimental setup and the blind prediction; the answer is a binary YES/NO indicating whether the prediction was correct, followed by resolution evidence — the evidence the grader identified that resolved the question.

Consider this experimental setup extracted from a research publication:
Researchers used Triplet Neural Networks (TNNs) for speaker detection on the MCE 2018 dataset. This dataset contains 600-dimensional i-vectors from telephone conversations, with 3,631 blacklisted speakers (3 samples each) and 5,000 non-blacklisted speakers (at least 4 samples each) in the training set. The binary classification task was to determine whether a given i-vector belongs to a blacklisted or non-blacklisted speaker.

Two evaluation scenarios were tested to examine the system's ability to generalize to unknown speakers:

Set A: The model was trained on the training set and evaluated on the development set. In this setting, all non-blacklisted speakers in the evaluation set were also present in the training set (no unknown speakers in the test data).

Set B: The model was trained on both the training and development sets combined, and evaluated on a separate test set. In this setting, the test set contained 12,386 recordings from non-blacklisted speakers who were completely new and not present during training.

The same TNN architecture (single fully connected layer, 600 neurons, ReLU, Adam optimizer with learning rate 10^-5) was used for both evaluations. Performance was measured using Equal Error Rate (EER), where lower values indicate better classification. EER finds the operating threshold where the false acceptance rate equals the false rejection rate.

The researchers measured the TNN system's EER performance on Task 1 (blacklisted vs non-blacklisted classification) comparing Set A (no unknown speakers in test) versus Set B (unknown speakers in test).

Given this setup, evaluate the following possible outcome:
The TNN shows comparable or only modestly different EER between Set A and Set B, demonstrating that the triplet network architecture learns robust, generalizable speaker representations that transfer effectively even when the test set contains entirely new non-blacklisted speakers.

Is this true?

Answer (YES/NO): NO